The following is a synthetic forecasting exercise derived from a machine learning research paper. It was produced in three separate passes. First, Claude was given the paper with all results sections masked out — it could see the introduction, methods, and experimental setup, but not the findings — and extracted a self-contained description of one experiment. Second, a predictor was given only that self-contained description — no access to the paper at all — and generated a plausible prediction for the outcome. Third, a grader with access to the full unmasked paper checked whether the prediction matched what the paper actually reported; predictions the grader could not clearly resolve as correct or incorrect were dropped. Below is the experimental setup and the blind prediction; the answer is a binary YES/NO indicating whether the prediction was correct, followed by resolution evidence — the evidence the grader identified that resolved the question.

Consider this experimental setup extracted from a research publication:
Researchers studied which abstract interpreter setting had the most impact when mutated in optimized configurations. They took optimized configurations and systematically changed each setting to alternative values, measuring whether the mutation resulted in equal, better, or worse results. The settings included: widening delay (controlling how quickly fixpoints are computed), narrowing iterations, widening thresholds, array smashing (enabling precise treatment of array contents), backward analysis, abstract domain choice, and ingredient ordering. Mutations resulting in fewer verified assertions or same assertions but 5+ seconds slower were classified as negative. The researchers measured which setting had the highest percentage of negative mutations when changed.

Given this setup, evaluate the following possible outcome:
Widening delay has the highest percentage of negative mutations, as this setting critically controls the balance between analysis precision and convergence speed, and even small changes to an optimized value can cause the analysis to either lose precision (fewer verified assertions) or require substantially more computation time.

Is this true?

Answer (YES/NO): NO